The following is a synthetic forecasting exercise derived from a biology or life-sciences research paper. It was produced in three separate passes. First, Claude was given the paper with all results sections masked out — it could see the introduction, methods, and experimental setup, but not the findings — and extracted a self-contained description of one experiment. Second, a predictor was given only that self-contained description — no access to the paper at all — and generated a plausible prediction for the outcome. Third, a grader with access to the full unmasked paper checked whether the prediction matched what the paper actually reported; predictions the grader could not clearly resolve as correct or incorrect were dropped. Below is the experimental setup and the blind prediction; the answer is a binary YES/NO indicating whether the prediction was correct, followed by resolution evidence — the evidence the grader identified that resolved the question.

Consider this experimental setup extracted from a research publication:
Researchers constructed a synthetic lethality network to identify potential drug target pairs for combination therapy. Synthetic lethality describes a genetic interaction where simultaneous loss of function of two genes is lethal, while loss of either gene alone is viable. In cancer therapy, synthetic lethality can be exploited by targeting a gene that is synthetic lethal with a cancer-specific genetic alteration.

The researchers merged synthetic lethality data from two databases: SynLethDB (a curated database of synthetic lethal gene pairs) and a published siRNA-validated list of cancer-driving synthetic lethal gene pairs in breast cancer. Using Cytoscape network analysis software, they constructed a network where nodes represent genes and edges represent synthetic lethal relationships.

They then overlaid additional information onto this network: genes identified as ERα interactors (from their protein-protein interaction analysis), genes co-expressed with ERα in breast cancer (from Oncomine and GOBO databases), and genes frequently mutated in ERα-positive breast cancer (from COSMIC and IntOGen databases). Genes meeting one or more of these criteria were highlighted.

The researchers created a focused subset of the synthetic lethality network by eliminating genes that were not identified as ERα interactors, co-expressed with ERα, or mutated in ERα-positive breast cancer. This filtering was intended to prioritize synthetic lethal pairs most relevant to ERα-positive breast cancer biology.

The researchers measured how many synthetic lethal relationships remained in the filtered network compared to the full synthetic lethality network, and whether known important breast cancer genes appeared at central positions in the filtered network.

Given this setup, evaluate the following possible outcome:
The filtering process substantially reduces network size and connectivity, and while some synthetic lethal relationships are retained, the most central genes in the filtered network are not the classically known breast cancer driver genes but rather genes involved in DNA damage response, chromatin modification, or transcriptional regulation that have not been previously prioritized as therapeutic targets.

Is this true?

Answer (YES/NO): NO